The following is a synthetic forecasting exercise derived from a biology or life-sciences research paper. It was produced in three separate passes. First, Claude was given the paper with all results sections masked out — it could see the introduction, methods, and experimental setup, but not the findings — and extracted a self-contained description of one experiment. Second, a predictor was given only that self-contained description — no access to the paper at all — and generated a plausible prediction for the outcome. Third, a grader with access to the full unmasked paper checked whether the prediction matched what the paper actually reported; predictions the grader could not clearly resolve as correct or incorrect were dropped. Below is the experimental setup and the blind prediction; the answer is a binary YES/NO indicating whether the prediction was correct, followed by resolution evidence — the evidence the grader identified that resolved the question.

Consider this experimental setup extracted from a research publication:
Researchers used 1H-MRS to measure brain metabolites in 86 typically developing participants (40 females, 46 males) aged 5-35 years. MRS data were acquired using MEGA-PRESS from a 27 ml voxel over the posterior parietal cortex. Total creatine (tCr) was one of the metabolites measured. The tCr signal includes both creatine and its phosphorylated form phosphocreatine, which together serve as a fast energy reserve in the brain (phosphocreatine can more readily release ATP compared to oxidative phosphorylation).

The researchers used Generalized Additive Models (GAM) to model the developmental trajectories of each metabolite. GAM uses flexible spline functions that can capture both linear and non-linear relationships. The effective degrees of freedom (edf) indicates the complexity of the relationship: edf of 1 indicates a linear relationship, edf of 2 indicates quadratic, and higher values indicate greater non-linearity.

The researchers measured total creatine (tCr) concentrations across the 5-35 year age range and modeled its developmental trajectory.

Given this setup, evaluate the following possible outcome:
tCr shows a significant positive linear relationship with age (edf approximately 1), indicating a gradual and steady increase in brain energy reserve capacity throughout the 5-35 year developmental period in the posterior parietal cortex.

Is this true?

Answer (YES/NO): NO